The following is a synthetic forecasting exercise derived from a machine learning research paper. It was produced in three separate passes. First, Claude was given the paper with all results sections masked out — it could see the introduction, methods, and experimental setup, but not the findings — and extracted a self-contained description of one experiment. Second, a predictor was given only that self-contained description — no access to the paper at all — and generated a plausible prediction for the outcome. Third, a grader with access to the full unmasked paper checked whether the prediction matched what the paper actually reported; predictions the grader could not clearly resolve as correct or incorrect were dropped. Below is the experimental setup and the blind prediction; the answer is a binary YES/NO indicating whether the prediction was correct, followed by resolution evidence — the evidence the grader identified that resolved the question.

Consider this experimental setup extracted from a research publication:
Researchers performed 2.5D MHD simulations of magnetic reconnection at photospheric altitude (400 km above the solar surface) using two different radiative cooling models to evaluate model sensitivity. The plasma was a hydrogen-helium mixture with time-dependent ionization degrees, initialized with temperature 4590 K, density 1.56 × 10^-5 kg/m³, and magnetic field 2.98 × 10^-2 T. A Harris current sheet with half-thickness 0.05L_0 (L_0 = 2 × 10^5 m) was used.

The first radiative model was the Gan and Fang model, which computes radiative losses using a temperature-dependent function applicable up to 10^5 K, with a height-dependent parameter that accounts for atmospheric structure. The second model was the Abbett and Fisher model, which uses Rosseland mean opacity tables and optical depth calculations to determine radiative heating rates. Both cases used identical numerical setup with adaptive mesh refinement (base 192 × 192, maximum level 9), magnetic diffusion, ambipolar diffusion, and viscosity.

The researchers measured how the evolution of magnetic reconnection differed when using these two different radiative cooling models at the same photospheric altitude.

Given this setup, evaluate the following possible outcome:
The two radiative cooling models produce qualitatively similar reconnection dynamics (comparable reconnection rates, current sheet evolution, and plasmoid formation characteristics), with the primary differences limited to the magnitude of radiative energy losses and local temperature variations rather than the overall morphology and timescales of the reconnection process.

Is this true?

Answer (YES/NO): NO